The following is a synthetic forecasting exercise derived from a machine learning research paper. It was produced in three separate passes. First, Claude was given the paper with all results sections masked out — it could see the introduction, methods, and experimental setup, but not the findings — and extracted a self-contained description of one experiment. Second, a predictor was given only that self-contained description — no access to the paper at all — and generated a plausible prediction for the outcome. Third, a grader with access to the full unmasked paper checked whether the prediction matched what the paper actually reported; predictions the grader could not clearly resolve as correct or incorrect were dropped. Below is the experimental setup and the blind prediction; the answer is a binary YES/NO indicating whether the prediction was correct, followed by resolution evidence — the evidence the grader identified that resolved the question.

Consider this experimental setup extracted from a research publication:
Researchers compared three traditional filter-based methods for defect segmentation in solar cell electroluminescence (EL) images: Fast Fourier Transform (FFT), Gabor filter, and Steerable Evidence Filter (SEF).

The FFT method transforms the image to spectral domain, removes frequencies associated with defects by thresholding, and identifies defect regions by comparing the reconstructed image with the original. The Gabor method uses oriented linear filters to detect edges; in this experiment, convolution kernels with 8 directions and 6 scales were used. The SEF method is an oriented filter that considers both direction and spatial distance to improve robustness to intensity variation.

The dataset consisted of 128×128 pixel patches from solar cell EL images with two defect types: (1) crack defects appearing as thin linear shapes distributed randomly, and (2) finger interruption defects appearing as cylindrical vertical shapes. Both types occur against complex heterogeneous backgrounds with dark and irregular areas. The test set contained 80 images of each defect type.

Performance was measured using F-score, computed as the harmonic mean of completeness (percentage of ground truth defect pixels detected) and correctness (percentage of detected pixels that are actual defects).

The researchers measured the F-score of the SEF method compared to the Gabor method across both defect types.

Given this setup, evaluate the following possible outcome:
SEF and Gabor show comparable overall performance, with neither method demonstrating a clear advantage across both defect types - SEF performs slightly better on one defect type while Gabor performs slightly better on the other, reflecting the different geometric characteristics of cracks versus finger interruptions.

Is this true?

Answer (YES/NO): NO